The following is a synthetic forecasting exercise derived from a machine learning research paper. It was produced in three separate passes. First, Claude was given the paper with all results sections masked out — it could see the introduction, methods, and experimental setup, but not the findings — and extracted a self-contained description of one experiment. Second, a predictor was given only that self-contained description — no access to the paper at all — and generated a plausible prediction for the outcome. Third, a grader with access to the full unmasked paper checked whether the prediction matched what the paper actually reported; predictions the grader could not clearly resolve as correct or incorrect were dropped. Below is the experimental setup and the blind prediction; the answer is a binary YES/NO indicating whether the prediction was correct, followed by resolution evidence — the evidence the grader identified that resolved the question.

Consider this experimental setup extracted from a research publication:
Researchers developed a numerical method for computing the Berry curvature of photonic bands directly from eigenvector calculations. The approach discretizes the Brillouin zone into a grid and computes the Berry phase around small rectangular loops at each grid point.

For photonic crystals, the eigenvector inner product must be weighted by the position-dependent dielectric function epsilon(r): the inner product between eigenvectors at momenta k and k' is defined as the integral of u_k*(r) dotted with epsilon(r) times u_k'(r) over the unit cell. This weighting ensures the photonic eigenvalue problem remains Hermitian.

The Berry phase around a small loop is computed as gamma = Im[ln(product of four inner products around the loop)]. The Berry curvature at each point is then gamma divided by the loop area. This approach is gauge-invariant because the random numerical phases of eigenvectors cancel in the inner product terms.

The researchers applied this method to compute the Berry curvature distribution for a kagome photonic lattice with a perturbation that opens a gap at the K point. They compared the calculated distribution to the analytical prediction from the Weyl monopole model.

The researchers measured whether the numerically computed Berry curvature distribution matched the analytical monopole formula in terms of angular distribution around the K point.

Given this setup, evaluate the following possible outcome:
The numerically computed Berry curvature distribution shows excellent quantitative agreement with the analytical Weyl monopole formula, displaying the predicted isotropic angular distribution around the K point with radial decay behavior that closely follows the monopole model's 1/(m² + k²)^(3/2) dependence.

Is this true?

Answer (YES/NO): NO